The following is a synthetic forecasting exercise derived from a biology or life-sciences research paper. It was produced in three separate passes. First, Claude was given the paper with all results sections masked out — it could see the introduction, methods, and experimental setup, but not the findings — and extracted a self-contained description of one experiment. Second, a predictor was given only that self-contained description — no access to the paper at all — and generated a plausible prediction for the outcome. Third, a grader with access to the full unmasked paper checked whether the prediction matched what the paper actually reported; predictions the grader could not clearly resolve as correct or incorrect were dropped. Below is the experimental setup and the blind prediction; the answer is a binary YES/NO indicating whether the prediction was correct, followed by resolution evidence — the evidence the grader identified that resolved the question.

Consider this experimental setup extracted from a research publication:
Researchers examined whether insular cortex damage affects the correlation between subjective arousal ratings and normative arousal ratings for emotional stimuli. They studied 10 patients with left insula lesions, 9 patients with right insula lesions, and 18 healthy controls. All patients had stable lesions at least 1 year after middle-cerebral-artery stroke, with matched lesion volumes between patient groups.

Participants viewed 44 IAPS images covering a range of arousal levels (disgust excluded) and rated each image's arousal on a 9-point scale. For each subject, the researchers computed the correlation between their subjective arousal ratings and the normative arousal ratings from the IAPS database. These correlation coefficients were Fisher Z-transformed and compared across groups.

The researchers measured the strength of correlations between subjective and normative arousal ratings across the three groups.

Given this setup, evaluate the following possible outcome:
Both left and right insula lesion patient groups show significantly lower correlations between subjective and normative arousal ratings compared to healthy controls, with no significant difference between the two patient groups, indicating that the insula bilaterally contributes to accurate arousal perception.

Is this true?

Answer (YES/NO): YES